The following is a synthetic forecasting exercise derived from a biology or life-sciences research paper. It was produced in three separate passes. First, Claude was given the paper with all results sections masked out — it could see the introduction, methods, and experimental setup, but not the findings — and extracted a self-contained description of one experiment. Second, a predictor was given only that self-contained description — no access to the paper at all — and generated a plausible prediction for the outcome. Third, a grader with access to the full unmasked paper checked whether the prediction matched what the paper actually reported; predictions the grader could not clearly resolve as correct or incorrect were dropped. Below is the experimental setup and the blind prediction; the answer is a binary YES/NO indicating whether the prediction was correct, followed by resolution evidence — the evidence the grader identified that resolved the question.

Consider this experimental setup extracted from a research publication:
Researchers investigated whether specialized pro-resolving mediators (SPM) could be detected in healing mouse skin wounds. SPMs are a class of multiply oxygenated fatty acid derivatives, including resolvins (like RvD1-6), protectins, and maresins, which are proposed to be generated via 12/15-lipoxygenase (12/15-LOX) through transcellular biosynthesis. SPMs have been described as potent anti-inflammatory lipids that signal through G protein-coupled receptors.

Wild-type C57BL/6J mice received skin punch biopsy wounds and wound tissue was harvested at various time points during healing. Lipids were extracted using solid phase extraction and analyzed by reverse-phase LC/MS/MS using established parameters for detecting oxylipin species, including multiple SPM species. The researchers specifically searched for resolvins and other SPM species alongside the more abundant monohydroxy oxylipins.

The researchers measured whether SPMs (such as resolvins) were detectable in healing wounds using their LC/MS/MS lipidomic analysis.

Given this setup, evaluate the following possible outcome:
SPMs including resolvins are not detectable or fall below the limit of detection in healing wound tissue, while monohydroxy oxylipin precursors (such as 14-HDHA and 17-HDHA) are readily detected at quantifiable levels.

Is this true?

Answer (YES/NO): NO